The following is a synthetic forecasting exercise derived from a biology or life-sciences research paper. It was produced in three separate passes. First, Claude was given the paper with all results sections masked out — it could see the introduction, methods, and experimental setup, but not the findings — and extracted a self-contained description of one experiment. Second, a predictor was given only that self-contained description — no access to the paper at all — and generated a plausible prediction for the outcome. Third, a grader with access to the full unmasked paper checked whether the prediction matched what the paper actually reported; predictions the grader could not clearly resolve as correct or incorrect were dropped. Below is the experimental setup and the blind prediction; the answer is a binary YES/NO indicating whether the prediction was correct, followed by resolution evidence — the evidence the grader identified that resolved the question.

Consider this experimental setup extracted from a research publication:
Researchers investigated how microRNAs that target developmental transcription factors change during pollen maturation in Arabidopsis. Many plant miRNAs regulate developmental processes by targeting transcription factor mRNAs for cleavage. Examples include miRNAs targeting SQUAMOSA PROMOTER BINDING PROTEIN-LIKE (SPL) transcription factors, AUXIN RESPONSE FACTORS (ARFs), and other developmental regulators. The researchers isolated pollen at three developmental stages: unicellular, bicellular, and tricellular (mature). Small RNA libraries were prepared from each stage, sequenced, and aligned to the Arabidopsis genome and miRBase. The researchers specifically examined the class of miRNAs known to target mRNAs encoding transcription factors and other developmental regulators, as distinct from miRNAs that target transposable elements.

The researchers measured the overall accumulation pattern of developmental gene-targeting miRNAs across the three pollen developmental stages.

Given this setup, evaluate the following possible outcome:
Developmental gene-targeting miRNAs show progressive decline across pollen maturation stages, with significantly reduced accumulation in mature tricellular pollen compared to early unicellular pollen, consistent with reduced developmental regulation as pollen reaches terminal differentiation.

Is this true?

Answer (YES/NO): YES